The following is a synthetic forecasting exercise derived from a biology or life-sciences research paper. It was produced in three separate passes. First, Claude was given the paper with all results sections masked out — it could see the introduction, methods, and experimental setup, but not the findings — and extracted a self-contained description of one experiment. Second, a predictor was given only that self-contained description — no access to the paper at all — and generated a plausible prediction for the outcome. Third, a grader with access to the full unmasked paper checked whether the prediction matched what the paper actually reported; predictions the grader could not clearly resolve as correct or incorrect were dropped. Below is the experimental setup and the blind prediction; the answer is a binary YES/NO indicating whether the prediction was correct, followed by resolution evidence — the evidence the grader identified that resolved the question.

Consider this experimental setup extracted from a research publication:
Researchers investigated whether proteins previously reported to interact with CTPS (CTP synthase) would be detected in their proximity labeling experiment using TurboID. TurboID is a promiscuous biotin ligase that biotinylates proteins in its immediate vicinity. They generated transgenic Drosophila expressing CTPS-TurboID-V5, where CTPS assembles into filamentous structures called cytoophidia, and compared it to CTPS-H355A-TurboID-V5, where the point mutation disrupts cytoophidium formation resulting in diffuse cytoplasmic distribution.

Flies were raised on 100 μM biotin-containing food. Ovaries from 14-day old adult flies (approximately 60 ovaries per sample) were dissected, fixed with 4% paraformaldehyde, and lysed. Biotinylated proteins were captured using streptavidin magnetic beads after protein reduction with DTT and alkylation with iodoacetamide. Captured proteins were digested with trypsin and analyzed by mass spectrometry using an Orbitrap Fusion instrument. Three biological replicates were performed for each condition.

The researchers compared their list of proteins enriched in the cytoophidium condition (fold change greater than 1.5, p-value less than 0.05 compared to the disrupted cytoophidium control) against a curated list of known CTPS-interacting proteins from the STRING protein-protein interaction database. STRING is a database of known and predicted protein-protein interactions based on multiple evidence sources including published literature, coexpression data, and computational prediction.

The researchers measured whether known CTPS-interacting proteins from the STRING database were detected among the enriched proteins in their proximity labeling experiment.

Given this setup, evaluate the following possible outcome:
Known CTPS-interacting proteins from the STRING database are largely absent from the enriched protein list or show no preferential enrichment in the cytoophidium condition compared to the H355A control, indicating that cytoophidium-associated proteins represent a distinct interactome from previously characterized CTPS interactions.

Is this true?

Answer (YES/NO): NO